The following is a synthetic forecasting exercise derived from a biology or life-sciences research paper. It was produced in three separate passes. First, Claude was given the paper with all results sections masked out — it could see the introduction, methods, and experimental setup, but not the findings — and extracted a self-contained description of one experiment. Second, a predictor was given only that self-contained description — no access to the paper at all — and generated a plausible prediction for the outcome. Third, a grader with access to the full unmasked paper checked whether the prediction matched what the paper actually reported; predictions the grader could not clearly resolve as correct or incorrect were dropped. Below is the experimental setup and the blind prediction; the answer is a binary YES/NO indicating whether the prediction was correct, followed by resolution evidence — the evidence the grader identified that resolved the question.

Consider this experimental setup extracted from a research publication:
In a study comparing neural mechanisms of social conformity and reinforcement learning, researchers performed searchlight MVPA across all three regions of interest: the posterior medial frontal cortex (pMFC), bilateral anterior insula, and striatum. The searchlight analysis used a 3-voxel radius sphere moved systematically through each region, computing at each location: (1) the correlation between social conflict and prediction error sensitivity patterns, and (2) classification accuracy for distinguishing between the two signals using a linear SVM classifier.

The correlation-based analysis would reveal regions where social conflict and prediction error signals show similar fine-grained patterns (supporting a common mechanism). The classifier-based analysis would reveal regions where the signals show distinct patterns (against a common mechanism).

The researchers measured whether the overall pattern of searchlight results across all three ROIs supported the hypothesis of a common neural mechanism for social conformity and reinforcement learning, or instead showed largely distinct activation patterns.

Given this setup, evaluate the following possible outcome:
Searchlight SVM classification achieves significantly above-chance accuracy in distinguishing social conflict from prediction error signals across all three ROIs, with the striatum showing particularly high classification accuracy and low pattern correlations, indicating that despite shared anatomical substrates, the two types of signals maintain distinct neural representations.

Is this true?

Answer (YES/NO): NO